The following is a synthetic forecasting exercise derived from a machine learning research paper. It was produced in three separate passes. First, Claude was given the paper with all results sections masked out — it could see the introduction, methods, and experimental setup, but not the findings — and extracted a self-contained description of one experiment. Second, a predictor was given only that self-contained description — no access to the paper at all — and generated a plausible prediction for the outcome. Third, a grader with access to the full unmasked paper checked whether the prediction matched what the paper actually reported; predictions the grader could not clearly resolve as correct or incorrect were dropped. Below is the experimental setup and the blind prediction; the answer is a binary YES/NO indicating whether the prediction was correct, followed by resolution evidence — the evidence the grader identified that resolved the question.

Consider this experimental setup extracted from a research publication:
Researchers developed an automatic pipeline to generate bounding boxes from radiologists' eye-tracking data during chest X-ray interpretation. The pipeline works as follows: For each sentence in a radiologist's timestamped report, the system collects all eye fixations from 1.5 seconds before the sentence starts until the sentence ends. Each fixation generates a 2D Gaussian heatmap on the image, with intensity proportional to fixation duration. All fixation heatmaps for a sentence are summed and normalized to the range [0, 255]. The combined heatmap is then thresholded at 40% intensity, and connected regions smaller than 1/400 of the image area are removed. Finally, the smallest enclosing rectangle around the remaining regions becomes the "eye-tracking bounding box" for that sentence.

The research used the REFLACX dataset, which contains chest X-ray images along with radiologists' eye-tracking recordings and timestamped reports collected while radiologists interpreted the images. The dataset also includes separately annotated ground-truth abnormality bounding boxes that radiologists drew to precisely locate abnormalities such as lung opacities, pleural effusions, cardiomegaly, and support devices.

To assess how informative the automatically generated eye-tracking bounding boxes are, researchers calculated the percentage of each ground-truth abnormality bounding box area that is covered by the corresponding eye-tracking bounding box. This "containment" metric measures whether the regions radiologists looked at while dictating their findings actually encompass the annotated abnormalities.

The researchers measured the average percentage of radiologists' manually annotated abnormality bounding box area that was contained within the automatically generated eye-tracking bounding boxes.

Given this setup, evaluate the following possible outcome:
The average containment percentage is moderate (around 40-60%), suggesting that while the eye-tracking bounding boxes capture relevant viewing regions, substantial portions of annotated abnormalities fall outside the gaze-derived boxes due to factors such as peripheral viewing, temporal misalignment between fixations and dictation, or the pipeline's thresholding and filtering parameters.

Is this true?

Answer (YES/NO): NO